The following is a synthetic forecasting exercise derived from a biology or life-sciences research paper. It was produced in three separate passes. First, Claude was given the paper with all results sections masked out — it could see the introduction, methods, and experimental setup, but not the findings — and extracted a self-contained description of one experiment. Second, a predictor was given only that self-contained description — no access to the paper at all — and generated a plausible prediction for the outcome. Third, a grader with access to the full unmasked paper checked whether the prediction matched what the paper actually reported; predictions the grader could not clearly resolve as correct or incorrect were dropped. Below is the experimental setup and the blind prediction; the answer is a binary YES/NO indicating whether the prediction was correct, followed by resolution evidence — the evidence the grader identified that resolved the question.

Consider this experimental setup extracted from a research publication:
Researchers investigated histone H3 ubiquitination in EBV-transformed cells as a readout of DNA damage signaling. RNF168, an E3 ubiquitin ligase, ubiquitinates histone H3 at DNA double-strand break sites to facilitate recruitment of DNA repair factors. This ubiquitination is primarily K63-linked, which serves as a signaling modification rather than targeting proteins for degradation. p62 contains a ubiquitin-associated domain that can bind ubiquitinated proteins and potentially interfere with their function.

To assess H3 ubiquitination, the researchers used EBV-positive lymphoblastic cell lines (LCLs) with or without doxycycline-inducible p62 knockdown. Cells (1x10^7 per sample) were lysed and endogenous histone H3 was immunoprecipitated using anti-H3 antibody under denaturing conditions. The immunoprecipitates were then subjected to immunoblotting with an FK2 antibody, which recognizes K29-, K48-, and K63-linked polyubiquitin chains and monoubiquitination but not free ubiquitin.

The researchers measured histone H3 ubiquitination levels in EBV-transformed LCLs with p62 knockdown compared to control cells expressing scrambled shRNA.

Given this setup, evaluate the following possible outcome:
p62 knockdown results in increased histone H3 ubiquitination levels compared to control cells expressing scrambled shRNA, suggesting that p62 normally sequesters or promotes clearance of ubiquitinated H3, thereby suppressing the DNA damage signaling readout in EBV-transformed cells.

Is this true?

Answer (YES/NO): YES